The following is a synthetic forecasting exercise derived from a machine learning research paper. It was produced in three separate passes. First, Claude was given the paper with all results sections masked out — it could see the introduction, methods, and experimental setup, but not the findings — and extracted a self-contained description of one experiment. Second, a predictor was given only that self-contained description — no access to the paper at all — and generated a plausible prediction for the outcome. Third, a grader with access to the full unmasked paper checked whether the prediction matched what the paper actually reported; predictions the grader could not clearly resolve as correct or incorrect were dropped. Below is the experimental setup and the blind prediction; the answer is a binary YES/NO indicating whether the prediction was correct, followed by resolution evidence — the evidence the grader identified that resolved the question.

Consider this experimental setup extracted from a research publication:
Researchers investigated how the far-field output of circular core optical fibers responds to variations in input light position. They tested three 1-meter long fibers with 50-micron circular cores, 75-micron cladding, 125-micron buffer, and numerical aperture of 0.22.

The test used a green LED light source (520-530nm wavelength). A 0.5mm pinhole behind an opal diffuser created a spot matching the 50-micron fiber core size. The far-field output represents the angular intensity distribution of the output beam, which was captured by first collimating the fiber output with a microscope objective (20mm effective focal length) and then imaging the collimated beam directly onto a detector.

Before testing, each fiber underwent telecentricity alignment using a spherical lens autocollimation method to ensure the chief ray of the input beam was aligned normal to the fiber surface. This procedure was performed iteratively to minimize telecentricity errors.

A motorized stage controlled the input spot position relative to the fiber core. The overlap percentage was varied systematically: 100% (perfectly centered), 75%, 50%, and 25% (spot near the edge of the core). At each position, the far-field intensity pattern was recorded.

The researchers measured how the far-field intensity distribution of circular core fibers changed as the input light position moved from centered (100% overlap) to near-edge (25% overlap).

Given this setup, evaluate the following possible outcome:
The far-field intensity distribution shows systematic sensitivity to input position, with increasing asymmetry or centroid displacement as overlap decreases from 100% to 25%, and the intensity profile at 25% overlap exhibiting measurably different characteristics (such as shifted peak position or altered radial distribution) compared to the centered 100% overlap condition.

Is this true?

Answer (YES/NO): YES